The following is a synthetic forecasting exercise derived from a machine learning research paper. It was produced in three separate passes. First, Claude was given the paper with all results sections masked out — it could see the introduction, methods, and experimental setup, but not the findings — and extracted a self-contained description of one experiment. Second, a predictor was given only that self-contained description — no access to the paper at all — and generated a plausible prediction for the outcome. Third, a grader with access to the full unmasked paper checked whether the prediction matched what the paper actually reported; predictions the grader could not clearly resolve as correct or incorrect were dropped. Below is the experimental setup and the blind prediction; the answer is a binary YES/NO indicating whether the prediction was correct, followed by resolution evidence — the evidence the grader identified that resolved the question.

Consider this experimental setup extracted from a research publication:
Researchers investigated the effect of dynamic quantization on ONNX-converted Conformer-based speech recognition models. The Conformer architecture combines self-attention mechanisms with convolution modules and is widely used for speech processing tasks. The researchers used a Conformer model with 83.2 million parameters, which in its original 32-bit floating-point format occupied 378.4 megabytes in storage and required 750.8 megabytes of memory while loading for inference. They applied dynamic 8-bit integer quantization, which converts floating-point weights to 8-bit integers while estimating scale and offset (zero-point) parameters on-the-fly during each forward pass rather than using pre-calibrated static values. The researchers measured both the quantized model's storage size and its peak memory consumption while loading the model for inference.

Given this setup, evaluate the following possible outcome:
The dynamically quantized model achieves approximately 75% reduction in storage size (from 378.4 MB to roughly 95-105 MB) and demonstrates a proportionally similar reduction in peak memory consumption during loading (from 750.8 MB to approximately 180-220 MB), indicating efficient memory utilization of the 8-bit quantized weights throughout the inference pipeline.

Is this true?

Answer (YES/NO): NO